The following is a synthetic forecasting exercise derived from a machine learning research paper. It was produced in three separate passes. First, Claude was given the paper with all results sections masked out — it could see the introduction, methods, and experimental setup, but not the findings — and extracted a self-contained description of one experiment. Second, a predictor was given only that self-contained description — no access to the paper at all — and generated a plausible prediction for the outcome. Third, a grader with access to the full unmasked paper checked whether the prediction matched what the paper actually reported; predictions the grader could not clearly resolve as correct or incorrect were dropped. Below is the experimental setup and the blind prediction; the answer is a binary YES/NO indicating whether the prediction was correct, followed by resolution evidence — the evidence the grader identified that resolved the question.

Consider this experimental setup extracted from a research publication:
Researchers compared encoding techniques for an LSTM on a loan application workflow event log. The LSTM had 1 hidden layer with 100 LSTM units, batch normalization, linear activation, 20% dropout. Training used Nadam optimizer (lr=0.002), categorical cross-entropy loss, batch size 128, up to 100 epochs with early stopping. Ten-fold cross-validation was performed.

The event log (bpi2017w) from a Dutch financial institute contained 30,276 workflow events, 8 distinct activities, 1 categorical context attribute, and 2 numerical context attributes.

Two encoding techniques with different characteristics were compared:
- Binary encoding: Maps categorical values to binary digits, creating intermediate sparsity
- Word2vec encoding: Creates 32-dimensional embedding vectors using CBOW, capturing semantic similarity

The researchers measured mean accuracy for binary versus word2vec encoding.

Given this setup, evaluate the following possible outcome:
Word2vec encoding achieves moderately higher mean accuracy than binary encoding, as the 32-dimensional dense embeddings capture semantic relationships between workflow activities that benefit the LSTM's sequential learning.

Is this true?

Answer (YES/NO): NO